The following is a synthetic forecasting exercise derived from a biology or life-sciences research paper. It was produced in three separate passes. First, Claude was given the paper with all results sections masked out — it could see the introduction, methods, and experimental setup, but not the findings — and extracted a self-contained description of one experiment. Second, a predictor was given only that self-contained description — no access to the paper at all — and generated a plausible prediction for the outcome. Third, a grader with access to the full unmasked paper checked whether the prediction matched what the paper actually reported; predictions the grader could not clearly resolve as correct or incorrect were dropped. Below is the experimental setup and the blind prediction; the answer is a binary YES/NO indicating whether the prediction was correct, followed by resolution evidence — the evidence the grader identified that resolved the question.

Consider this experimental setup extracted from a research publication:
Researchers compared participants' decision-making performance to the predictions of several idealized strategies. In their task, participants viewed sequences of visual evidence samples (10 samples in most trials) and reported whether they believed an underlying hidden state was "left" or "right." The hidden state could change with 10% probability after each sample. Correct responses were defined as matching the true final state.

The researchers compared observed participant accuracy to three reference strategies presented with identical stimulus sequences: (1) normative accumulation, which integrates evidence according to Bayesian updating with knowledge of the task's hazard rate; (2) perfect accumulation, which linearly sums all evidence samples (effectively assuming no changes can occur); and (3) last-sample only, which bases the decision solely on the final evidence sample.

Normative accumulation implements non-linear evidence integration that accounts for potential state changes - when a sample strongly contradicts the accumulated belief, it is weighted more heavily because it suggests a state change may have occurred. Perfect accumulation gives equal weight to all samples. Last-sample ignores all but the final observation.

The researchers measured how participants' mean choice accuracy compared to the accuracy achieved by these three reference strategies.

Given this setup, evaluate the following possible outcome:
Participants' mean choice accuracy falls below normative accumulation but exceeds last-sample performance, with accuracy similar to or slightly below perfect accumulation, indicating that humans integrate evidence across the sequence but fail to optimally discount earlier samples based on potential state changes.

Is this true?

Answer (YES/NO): NO